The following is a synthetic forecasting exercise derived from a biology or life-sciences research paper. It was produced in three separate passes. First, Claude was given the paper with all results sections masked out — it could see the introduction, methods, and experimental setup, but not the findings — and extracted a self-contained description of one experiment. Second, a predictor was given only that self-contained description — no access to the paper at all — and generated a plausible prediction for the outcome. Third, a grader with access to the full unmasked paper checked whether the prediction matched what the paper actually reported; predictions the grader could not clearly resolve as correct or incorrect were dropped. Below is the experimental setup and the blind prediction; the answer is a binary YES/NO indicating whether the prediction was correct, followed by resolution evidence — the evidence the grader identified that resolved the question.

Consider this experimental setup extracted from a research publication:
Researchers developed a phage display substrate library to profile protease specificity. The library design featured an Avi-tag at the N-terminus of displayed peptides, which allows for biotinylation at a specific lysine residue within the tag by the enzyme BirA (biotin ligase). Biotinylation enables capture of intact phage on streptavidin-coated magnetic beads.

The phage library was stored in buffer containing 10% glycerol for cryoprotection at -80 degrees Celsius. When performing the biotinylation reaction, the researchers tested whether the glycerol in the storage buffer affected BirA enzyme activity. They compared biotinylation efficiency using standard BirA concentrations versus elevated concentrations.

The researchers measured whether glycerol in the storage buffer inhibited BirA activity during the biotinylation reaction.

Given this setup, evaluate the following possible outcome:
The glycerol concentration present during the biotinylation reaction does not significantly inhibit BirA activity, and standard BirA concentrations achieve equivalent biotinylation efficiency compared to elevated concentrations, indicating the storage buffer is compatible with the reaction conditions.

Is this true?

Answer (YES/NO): NO